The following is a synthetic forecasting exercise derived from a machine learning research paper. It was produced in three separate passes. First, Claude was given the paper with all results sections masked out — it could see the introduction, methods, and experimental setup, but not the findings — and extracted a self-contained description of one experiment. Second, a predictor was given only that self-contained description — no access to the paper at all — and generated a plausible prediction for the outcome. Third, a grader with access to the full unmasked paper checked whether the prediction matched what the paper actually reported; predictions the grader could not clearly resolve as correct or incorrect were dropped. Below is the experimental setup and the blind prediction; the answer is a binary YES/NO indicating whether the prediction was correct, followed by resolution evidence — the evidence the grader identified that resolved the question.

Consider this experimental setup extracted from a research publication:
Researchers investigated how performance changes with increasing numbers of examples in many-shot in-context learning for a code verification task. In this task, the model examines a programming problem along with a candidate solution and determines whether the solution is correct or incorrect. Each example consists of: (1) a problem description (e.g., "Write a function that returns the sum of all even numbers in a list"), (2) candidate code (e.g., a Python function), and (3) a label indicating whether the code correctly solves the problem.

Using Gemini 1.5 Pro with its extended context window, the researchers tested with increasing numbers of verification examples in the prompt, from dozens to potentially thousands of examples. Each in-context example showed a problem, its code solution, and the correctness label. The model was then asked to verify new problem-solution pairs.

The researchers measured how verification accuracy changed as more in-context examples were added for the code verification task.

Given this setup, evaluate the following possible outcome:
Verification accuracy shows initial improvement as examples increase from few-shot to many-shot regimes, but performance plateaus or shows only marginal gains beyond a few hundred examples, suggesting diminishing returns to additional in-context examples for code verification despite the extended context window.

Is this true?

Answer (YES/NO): NO